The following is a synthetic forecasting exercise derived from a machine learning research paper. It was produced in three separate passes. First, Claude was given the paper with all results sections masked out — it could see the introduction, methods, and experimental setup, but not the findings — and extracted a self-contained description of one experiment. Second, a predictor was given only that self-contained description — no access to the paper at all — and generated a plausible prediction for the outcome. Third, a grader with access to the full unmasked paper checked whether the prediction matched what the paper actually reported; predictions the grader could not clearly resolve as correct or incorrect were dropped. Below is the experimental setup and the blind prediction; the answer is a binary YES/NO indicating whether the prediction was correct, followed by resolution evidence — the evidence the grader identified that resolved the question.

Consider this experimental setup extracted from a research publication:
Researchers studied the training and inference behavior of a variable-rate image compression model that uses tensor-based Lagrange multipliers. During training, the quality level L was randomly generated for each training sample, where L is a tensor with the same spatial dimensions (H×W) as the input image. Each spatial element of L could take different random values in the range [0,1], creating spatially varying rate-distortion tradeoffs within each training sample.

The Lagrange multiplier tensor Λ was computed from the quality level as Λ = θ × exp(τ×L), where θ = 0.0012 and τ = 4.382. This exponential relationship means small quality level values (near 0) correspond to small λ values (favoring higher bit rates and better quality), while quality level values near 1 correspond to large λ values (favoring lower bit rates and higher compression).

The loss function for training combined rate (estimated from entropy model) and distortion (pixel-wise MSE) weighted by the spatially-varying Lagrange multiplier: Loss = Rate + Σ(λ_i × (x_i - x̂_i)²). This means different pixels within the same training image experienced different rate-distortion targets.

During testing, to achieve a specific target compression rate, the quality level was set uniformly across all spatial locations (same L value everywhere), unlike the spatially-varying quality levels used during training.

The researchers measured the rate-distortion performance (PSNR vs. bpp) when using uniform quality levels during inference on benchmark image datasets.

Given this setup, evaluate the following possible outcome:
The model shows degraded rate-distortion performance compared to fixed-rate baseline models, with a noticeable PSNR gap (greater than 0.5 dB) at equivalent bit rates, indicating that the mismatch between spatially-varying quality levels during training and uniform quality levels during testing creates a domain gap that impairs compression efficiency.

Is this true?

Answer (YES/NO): NO